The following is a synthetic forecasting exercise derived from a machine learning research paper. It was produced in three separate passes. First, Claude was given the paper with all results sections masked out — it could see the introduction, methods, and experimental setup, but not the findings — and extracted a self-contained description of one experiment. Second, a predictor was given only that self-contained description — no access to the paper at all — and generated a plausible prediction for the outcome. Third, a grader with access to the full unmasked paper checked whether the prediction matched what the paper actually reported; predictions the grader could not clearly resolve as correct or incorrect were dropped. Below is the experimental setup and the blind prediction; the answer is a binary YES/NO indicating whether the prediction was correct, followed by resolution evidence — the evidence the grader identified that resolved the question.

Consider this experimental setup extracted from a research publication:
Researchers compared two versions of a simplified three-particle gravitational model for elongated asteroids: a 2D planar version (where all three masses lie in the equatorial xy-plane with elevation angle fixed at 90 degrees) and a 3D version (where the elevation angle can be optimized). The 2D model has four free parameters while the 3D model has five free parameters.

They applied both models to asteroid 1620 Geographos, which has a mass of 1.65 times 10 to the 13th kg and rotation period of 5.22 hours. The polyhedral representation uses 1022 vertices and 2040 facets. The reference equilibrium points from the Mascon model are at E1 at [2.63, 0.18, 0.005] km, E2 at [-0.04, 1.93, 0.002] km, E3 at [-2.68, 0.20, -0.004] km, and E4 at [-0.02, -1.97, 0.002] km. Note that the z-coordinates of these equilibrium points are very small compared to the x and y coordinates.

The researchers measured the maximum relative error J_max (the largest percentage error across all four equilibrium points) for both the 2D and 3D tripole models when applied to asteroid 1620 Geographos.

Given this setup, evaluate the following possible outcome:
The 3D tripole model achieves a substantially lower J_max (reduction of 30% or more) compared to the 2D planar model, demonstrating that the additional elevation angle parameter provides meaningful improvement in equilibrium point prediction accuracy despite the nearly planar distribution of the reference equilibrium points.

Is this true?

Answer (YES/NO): NO